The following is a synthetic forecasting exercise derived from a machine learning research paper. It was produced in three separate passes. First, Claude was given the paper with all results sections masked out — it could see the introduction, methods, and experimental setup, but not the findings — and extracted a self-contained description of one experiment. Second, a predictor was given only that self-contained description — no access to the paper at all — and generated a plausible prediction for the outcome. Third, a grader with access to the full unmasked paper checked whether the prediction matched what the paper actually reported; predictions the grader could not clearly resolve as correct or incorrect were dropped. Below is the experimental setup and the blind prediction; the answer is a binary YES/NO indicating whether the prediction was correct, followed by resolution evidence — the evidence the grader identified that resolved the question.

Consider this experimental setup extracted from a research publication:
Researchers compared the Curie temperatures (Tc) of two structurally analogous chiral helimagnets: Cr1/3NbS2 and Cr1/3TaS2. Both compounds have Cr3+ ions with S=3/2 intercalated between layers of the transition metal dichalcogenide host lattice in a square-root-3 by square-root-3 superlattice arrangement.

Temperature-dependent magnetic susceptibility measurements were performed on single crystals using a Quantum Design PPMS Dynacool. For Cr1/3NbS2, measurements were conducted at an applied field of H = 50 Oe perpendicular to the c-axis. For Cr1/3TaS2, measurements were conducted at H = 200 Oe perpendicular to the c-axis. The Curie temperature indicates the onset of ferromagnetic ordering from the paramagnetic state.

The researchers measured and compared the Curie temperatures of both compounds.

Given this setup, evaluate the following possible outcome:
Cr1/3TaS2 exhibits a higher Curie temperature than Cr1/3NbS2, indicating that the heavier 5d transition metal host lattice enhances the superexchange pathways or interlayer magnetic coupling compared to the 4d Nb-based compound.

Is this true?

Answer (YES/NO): YES